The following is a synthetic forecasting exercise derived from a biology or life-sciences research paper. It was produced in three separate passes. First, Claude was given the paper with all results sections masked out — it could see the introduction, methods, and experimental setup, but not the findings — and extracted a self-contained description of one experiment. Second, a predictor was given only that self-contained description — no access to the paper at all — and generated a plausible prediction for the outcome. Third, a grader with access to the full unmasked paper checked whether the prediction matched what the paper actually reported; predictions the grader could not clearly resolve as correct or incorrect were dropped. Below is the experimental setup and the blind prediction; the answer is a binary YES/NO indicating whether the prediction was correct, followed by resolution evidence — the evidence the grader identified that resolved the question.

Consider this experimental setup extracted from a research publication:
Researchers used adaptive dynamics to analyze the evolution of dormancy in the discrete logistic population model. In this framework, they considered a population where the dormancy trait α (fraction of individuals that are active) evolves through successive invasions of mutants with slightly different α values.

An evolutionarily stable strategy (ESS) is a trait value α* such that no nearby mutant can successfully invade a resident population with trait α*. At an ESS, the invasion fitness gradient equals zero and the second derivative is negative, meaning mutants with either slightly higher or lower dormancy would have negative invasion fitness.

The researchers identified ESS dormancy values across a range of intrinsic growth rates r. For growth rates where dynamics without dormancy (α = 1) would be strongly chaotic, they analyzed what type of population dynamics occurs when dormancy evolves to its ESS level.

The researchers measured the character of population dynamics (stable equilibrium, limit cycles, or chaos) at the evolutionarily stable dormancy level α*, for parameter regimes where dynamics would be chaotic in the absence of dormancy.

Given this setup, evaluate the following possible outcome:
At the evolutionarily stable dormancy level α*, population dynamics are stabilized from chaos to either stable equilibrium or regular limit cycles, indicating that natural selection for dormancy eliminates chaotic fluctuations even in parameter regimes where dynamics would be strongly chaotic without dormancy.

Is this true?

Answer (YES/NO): NO